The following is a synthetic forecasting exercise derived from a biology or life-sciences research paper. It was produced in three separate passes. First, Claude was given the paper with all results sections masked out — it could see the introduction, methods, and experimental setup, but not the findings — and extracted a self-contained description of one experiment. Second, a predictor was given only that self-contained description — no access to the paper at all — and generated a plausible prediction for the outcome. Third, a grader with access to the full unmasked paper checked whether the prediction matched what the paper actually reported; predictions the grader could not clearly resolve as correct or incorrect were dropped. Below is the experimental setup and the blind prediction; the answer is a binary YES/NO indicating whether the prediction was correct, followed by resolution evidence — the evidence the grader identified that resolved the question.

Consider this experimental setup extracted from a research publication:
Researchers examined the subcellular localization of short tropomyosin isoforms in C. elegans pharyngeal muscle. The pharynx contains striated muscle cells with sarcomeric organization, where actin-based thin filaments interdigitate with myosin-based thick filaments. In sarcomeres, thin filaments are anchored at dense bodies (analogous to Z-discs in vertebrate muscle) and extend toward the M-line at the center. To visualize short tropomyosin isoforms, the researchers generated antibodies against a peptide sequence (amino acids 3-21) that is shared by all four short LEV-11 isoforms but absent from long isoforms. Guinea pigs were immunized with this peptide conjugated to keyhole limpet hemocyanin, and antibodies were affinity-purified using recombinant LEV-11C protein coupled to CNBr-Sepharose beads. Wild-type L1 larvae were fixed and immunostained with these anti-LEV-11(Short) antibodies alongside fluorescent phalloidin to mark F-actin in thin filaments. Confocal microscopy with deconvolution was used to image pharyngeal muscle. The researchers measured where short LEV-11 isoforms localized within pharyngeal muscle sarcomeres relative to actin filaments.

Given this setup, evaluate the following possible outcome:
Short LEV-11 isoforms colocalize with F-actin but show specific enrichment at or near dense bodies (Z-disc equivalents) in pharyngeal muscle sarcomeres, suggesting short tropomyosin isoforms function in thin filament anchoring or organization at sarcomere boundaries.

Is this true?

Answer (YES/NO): NO